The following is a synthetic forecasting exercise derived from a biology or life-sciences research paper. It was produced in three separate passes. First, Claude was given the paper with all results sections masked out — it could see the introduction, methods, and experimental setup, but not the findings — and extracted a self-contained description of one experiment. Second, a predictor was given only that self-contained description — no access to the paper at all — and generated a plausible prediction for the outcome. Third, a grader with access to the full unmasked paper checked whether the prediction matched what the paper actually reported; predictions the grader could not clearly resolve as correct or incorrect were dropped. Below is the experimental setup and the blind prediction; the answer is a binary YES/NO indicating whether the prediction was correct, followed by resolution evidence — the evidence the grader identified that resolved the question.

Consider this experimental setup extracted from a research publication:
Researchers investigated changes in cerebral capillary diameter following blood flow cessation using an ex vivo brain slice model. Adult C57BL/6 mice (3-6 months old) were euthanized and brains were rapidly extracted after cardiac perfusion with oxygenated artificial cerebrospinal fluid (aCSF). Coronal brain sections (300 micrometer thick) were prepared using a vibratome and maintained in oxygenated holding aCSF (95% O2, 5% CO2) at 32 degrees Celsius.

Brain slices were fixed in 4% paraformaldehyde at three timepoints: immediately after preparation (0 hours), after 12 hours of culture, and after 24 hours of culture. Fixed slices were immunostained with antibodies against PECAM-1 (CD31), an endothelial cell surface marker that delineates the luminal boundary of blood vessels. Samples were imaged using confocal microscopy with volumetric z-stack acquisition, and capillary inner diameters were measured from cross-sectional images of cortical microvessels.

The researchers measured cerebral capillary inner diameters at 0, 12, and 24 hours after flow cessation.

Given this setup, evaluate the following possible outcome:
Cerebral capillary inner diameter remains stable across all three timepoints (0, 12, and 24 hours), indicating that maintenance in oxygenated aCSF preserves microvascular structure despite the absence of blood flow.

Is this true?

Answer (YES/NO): NO